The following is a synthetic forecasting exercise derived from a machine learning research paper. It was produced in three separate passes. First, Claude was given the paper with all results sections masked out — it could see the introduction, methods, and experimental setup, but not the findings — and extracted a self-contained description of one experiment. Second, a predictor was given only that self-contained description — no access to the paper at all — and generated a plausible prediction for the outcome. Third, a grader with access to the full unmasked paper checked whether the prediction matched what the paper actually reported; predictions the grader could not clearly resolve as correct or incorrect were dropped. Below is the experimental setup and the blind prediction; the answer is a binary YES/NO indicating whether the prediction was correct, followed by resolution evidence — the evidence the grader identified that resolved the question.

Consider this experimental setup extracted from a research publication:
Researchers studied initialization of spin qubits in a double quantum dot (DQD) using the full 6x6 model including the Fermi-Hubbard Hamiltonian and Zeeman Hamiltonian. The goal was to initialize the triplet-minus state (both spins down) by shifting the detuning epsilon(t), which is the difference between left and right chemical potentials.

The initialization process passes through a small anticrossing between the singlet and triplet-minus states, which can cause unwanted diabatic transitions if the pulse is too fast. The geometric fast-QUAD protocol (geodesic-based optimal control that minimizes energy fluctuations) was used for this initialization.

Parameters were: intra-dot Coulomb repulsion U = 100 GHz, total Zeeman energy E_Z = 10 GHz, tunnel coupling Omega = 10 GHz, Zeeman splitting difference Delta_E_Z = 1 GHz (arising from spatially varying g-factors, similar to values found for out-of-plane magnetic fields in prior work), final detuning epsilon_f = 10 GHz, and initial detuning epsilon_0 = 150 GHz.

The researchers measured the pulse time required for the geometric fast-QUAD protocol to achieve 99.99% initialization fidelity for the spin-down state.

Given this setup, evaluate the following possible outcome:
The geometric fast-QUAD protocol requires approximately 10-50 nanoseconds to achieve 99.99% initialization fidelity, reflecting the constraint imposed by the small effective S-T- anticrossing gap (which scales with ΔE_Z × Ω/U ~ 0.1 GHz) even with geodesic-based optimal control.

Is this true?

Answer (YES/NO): NO